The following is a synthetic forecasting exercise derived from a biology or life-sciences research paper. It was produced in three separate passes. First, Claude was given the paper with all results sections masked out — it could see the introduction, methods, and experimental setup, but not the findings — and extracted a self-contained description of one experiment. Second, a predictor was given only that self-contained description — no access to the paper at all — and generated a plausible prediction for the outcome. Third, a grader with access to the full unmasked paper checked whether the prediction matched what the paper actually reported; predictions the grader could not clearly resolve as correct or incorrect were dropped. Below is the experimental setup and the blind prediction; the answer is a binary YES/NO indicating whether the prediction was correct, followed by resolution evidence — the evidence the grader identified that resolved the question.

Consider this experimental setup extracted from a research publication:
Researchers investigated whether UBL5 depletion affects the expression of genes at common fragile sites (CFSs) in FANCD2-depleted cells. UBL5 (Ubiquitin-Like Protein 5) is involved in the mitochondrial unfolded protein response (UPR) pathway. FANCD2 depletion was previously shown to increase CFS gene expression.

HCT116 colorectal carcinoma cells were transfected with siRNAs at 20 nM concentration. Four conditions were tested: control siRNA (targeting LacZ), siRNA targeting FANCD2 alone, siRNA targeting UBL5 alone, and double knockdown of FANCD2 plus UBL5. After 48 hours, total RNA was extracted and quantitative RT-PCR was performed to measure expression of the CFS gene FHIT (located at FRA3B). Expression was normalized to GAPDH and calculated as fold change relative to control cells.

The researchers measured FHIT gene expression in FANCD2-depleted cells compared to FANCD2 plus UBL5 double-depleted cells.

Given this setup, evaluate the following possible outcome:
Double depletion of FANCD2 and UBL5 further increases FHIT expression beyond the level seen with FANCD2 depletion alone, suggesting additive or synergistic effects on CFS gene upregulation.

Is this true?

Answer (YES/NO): NO